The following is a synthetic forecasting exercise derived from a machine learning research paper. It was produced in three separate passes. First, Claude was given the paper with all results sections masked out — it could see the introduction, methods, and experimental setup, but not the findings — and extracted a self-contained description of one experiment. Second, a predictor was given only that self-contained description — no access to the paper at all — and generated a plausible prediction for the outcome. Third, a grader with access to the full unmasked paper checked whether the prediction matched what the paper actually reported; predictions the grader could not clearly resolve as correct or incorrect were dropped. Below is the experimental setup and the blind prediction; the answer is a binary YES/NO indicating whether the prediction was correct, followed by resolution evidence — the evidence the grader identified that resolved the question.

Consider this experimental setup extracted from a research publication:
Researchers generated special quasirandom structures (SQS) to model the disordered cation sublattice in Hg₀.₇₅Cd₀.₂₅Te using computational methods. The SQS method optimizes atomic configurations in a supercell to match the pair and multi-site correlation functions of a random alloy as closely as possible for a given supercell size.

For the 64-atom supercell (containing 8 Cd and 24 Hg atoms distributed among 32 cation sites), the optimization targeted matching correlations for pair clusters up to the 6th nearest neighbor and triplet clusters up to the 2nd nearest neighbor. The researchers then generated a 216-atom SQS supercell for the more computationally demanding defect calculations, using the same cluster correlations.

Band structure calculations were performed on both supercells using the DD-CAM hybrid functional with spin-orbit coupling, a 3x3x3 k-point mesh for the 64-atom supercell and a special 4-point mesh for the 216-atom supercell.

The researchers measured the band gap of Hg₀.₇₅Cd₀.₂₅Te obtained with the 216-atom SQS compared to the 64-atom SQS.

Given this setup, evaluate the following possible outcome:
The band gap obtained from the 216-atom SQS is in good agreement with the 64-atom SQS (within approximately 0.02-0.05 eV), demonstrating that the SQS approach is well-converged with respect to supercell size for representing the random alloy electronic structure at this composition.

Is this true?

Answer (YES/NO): YES